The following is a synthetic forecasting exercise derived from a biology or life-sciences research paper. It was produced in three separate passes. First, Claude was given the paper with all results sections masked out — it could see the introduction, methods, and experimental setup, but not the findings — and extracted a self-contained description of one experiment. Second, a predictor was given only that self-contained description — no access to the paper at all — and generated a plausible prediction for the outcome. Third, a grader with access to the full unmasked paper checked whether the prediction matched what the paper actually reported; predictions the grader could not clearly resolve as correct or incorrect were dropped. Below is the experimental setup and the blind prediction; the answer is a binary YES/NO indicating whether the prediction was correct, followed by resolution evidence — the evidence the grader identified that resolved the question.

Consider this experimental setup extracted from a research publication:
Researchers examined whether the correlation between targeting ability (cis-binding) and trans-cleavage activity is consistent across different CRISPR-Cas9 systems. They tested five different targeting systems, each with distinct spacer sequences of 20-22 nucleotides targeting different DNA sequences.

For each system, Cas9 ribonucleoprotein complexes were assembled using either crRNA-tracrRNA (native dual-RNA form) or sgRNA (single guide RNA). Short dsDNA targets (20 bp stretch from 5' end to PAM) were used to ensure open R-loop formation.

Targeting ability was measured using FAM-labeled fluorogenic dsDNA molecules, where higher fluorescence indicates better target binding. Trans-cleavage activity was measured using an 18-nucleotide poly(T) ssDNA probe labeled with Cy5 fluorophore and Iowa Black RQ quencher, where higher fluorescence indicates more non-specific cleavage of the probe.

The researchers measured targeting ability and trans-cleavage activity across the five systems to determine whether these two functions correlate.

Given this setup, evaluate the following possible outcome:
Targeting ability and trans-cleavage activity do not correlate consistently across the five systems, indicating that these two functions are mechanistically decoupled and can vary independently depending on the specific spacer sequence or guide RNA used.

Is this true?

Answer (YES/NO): YES